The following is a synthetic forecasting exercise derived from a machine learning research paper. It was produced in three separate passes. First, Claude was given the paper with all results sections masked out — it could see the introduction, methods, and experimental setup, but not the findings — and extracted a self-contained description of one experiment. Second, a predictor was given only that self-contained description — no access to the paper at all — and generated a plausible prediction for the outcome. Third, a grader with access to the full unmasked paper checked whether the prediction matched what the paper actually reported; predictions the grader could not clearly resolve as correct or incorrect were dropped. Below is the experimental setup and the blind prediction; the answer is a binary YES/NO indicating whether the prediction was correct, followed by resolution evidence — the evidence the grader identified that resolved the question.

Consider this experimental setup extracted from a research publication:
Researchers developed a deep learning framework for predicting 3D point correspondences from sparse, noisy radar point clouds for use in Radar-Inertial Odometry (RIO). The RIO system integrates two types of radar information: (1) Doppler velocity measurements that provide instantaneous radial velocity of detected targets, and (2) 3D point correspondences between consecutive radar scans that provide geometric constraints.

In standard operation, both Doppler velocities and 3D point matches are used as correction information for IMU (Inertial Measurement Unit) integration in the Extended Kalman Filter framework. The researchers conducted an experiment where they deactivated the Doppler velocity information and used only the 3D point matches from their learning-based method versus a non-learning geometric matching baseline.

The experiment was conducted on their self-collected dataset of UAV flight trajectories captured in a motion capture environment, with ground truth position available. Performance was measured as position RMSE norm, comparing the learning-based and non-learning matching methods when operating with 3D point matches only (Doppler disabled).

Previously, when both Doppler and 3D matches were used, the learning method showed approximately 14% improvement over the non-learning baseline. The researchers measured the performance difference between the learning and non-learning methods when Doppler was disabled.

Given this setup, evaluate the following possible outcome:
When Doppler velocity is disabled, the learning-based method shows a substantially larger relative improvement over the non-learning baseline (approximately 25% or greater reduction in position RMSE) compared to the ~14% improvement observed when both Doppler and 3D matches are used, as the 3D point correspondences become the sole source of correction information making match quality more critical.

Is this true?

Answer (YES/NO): YES